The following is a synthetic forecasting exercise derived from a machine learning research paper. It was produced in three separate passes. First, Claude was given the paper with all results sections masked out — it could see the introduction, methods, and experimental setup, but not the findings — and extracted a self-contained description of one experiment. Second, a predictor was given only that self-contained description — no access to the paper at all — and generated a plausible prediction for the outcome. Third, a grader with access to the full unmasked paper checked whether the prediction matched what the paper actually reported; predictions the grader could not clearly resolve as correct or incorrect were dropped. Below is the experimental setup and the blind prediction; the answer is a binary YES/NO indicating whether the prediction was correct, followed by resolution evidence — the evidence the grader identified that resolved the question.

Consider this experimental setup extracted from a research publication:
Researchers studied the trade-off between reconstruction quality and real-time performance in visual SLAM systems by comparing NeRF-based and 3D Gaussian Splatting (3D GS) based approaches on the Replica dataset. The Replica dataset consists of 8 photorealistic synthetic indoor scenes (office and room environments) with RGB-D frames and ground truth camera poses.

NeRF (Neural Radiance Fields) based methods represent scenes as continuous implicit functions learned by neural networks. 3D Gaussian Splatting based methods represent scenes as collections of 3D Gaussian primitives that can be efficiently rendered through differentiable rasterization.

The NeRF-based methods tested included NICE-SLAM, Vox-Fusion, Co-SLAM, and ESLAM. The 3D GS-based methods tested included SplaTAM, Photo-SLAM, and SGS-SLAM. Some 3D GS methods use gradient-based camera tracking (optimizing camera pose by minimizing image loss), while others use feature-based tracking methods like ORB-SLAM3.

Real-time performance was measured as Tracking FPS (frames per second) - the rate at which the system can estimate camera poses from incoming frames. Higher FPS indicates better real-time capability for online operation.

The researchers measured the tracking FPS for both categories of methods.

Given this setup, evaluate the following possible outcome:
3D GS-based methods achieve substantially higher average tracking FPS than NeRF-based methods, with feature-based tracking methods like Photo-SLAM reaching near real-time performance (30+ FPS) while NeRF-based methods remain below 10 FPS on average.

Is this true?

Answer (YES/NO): NO